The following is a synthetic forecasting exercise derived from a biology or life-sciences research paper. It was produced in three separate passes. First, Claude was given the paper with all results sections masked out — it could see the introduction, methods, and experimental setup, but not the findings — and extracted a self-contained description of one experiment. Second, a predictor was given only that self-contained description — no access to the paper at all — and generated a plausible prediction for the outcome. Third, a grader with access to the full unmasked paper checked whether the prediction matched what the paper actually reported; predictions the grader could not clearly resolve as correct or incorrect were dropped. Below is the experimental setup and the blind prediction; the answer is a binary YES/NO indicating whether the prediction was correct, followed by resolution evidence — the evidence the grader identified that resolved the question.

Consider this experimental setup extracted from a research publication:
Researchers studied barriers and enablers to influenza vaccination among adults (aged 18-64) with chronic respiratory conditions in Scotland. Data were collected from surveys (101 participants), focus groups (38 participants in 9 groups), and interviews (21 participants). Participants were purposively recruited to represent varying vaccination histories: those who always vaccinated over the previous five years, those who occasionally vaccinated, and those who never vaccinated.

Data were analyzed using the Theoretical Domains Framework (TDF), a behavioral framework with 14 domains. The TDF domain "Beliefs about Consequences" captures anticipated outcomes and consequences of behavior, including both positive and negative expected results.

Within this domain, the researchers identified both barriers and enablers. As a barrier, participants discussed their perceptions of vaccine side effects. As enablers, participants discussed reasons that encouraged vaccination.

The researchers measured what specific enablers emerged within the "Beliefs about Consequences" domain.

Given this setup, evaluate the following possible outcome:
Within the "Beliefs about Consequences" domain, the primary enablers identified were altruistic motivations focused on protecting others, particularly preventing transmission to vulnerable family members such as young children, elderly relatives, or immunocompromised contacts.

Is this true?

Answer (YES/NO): NO